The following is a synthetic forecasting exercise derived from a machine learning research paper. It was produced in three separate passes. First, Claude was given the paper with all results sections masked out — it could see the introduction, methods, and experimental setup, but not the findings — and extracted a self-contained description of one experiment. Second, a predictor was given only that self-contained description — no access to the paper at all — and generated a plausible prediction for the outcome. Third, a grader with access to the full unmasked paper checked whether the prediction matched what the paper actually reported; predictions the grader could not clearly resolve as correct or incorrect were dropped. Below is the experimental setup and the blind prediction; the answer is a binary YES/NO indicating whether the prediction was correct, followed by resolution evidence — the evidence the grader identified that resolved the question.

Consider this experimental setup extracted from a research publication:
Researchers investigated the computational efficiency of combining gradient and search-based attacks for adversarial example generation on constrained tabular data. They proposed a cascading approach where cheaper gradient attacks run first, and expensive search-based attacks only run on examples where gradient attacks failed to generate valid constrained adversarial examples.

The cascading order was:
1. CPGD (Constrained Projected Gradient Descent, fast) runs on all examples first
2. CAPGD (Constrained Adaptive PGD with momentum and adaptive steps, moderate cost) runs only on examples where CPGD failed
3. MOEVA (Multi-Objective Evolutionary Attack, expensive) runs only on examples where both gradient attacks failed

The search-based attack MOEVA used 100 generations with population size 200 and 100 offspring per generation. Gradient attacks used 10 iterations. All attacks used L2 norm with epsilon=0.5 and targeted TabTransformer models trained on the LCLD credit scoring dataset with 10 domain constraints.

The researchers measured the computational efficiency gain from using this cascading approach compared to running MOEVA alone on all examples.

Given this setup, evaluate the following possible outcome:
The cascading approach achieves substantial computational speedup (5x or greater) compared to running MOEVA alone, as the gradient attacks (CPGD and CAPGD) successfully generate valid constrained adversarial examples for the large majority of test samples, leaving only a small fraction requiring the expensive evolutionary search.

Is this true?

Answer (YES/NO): NO